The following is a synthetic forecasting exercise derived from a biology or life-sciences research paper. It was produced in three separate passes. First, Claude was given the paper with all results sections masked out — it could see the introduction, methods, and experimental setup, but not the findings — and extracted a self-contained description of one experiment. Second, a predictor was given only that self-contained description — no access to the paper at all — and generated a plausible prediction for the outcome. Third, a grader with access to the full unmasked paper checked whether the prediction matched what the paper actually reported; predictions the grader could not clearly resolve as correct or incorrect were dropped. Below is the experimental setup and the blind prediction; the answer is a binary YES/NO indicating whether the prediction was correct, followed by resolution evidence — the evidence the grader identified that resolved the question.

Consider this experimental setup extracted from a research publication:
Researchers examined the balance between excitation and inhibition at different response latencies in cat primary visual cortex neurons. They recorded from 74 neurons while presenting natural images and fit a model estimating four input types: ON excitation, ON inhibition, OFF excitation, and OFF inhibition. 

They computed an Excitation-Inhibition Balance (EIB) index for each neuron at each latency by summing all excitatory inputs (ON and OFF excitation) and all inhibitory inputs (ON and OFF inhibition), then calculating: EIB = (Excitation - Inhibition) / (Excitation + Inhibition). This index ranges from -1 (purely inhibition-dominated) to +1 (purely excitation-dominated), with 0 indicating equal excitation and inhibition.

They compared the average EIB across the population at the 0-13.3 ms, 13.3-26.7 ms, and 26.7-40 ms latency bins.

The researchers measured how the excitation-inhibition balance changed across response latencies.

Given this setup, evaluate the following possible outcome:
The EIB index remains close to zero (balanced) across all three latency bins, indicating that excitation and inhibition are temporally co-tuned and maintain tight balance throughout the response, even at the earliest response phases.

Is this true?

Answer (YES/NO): NO